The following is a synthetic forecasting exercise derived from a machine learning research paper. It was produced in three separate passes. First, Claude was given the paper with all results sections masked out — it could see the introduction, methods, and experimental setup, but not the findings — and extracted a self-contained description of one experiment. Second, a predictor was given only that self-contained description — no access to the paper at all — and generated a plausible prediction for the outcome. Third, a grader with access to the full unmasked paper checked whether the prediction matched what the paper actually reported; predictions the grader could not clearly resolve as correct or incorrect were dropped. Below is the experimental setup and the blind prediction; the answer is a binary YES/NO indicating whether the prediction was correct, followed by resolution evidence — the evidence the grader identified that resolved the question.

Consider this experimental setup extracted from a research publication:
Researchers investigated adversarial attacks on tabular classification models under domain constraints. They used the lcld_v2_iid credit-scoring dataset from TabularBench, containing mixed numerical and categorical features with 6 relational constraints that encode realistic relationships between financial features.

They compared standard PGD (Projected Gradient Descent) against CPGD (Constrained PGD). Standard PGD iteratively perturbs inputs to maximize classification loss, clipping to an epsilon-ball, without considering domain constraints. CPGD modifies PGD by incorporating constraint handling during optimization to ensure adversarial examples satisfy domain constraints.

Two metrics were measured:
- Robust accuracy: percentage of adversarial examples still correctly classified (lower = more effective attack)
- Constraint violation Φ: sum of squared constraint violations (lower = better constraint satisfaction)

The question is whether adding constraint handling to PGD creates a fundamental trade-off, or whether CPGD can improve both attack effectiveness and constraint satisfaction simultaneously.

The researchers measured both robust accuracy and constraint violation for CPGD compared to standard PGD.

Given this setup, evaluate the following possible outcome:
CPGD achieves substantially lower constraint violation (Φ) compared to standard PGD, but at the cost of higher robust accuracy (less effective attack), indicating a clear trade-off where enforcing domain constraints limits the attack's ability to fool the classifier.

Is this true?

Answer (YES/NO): YES